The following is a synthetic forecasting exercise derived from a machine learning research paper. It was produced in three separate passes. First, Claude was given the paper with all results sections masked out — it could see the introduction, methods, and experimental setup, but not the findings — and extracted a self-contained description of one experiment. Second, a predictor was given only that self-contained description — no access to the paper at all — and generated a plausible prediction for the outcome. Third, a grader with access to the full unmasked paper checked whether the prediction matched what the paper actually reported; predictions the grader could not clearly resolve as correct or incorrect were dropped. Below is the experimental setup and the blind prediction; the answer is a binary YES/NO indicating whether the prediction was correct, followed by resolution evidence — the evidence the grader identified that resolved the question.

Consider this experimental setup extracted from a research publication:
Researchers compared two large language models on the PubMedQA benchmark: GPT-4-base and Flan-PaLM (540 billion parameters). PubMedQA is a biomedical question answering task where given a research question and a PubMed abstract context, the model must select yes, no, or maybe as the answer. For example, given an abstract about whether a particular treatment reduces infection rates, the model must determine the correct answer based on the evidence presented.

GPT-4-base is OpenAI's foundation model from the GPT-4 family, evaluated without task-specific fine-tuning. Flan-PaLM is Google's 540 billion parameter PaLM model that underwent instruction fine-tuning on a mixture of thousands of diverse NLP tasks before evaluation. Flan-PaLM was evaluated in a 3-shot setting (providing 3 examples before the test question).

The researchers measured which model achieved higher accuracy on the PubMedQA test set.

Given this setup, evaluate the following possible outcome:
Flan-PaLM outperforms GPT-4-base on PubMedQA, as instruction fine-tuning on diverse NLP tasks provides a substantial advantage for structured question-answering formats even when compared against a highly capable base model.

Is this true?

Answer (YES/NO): NO